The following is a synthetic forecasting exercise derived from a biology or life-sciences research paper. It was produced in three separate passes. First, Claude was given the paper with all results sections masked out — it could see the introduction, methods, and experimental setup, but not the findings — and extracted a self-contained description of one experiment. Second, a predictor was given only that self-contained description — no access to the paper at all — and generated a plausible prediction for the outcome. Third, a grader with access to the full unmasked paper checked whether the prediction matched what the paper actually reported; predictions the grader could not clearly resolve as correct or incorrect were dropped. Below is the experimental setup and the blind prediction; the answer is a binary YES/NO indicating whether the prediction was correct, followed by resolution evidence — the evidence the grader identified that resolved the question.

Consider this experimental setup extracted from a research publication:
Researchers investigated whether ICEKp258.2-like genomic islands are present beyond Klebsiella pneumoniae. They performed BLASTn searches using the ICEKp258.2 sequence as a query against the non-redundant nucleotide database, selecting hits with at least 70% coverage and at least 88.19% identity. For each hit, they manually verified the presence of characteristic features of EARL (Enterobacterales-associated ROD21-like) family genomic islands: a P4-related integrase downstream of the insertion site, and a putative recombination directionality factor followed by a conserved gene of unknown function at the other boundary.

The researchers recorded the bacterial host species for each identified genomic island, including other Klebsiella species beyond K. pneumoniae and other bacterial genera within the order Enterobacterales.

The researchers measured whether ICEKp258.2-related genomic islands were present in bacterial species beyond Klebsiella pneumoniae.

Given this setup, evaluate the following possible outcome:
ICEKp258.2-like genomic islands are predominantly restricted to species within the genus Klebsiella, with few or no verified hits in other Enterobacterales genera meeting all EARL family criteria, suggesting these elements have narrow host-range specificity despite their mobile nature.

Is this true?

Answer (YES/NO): NO